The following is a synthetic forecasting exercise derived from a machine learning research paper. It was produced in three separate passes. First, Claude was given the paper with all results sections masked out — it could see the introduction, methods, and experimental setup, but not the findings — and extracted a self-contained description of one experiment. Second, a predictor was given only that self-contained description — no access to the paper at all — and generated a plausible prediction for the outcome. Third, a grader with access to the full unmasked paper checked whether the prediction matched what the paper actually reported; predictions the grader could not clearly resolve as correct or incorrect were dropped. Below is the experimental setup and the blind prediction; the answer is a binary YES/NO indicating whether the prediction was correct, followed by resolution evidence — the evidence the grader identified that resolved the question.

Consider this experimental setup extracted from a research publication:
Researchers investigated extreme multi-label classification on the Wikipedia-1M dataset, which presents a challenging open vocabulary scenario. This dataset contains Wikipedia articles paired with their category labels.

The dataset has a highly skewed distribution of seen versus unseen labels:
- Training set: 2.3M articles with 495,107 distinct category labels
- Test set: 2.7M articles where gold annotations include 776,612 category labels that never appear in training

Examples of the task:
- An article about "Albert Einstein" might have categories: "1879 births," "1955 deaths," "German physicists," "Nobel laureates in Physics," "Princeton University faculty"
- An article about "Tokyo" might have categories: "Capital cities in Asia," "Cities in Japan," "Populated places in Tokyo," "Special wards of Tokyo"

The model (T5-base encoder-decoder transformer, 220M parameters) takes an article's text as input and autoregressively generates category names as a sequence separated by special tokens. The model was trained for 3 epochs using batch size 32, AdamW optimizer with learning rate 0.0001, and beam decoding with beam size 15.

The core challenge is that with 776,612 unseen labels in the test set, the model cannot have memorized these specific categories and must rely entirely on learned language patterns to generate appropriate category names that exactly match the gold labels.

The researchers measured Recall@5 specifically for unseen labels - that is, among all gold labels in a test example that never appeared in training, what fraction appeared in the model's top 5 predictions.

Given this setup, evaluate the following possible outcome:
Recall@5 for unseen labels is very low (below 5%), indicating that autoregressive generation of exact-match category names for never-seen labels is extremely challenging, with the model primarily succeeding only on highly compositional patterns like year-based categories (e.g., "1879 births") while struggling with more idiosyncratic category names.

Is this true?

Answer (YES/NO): NO